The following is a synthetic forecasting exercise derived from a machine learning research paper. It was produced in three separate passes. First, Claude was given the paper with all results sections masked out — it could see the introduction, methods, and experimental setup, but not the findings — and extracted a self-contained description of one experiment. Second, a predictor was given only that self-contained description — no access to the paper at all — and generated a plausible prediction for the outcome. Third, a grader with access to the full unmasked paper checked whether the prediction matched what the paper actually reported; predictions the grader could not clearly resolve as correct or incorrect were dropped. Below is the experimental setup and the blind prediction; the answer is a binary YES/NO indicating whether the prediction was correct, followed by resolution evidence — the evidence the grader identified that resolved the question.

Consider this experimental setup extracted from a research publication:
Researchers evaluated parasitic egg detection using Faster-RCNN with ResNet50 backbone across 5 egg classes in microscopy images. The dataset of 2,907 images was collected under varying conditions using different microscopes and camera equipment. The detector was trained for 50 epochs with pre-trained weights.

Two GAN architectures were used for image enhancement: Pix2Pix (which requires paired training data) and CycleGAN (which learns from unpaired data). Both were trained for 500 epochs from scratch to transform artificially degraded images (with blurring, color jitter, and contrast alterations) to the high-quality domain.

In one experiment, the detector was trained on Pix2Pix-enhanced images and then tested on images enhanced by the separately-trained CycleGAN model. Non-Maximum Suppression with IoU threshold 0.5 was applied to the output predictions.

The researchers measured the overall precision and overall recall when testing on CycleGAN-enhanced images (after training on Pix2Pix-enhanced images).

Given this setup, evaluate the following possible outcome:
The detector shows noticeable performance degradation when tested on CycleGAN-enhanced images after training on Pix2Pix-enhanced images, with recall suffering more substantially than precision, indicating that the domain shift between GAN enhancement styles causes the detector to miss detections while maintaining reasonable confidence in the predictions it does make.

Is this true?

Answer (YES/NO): YES